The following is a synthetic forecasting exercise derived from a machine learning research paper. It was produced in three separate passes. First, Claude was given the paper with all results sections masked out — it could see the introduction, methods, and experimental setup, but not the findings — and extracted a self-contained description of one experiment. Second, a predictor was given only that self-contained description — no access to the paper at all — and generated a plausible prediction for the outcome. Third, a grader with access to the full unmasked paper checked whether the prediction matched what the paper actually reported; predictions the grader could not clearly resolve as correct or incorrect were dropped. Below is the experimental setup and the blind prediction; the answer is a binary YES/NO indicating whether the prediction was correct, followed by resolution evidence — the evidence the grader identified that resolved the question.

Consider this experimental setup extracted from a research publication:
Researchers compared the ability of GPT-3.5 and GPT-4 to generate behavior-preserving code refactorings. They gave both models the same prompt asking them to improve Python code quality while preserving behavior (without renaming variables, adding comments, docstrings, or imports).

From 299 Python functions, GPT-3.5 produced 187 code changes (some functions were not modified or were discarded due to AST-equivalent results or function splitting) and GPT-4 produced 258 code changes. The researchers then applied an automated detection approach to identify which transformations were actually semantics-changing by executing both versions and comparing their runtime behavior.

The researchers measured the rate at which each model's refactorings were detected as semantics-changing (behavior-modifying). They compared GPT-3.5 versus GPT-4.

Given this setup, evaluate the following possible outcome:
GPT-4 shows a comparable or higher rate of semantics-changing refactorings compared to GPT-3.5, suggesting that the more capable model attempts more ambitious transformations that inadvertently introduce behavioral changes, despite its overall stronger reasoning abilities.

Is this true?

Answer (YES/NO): YES